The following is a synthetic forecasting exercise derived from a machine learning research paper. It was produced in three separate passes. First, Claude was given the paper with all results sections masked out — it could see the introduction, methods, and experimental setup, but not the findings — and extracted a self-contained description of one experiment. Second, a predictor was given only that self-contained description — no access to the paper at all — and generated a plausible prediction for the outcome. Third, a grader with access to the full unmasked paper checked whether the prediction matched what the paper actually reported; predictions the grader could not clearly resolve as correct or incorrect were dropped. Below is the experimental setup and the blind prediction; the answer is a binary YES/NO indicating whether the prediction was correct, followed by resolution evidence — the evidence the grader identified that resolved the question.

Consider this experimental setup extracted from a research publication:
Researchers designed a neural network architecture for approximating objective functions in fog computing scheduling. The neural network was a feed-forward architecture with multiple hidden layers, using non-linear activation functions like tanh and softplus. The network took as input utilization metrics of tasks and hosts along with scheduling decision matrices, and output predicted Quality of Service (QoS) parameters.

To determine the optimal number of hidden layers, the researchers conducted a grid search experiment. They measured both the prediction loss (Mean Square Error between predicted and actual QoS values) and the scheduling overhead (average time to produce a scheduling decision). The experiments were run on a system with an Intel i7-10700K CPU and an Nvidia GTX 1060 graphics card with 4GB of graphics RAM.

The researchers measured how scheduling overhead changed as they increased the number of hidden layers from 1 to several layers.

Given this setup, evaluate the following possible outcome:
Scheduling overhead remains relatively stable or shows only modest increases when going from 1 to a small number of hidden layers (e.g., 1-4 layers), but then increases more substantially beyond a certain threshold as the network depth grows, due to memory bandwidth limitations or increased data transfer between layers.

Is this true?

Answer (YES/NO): NO